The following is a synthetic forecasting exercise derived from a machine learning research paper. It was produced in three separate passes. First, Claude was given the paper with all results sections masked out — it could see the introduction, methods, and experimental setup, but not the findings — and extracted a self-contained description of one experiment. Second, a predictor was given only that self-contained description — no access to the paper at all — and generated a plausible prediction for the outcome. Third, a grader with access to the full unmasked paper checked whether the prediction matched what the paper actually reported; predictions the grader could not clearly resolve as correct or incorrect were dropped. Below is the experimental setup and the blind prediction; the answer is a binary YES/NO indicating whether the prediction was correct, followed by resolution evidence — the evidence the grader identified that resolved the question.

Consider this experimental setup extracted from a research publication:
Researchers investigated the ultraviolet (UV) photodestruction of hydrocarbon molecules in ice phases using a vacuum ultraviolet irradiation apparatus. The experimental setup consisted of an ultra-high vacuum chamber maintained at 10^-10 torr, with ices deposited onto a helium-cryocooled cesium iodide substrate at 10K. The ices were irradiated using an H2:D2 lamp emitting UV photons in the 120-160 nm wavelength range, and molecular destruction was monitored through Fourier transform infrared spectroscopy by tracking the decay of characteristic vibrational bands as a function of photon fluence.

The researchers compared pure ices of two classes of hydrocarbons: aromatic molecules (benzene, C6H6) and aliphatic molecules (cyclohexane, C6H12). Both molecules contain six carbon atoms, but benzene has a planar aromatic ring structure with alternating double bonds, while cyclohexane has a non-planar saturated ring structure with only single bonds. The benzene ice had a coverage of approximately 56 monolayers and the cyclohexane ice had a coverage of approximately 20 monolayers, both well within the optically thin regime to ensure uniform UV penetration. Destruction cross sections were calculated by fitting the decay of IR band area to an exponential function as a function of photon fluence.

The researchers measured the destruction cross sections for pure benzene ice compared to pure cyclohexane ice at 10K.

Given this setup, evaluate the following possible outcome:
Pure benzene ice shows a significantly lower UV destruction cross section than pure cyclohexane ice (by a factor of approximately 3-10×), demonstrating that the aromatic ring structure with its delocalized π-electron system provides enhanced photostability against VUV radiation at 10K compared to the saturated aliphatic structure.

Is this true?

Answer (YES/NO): NO